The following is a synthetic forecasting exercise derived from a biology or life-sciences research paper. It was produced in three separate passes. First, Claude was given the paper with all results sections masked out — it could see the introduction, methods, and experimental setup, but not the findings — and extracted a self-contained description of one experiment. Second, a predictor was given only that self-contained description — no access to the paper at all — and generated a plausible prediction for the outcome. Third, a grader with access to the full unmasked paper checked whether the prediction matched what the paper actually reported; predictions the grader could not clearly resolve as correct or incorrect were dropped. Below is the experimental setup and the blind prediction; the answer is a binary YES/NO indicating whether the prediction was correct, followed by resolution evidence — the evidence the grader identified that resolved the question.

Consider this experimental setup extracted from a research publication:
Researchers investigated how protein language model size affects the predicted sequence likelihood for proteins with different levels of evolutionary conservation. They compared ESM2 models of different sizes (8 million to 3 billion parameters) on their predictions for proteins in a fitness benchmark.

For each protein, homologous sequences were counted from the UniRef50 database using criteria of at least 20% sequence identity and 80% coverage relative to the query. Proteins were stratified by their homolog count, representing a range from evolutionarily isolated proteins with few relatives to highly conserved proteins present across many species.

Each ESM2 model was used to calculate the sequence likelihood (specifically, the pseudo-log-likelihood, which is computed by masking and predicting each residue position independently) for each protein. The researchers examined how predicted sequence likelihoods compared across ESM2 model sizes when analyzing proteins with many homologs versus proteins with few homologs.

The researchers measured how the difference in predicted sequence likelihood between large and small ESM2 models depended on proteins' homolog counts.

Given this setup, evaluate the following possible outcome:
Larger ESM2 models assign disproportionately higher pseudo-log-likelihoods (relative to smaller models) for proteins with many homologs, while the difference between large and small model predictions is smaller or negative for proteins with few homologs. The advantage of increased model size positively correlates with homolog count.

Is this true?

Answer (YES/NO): NO